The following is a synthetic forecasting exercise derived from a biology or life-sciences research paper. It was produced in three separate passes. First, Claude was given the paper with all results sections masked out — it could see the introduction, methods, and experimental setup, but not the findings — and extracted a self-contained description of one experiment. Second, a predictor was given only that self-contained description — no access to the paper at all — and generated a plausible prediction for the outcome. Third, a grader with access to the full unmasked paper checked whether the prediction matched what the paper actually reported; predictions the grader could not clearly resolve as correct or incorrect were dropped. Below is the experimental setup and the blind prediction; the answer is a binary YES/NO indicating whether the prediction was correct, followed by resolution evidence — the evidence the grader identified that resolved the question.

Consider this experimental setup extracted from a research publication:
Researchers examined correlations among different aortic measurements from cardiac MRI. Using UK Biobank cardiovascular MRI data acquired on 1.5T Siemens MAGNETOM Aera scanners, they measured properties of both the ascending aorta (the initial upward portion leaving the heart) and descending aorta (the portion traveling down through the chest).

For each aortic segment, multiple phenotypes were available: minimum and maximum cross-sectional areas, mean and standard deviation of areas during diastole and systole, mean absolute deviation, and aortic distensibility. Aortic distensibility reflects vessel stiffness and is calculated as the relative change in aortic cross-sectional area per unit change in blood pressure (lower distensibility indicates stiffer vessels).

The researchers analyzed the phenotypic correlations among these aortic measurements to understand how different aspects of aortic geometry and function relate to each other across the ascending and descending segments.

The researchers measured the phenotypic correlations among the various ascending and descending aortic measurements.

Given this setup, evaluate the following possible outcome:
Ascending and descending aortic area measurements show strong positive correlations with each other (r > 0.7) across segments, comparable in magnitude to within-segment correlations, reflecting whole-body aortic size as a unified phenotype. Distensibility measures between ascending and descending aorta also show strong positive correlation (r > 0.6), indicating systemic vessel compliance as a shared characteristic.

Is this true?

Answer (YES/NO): NO